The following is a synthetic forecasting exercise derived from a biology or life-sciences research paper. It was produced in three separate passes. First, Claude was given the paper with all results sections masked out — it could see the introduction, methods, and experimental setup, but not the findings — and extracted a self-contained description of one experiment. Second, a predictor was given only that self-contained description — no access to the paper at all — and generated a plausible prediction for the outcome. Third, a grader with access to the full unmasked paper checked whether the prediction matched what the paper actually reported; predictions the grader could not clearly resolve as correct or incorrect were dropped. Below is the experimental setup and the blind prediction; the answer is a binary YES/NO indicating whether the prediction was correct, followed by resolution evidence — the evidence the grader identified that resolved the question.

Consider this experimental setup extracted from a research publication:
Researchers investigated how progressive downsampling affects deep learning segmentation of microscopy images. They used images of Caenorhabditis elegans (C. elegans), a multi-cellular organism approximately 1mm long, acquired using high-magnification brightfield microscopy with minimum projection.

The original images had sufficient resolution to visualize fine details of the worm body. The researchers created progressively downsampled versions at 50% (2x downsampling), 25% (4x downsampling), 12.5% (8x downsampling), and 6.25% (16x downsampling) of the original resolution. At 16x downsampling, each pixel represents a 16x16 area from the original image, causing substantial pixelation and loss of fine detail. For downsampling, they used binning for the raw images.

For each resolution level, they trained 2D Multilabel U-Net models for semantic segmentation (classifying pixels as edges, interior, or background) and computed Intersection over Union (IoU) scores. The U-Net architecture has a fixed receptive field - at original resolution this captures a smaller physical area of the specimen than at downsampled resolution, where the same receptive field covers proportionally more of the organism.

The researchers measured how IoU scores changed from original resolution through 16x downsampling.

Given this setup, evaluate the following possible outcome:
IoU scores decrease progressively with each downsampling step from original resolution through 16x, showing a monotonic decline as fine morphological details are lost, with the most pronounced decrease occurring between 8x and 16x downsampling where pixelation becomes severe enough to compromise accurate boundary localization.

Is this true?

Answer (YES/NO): NO